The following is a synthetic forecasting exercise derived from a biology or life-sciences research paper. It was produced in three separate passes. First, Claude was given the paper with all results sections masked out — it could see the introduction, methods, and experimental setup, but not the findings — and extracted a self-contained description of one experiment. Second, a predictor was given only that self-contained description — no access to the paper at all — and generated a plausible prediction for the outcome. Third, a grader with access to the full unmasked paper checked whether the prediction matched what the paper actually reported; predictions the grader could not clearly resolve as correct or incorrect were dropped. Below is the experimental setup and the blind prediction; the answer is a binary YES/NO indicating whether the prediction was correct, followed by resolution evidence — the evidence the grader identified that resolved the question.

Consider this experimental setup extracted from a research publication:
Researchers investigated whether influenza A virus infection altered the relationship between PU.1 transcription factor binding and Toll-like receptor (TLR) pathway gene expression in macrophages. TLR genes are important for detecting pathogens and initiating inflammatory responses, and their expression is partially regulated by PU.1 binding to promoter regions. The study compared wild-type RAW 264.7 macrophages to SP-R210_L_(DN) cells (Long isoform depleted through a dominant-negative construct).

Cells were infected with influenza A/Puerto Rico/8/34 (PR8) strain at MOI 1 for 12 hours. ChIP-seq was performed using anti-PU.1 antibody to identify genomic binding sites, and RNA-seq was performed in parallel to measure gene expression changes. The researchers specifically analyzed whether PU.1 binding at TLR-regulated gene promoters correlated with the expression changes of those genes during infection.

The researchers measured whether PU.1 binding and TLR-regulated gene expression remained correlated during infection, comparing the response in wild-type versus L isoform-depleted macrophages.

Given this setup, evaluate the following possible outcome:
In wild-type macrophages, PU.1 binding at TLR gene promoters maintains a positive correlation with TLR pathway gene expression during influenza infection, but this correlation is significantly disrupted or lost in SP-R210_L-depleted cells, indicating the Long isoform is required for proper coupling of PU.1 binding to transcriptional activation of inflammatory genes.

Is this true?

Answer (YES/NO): NO